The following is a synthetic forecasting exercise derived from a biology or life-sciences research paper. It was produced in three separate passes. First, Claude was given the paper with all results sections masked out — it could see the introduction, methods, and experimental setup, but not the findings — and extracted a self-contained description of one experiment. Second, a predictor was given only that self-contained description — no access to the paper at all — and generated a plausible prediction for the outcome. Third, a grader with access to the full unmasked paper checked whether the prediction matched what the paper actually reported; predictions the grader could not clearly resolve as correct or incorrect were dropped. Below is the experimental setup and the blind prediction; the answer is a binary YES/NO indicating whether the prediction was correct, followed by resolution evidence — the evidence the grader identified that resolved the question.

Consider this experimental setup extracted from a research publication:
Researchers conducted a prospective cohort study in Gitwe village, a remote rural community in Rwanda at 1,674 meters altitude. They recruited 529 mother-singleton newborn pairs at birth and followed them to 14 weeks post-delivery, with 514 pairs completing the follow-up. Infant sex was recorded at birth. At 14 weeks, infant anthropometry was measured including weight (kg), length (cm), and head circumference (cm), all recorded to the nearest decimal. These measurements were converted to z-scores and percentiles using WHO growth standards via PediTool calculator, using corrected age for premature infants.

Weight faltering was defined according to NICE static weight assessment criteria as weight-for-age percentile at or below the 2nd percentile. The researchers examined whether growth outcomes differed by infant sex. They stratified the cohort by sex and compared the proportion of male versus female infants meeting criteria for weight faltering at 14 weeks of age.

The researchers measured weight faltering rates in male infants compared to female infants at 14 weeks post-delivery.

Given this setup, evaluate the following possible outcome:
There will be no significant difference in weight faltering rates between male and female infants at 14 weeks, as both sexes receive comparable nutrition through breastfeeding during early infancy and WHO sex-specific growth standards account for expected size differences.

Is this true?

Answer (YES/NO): NO